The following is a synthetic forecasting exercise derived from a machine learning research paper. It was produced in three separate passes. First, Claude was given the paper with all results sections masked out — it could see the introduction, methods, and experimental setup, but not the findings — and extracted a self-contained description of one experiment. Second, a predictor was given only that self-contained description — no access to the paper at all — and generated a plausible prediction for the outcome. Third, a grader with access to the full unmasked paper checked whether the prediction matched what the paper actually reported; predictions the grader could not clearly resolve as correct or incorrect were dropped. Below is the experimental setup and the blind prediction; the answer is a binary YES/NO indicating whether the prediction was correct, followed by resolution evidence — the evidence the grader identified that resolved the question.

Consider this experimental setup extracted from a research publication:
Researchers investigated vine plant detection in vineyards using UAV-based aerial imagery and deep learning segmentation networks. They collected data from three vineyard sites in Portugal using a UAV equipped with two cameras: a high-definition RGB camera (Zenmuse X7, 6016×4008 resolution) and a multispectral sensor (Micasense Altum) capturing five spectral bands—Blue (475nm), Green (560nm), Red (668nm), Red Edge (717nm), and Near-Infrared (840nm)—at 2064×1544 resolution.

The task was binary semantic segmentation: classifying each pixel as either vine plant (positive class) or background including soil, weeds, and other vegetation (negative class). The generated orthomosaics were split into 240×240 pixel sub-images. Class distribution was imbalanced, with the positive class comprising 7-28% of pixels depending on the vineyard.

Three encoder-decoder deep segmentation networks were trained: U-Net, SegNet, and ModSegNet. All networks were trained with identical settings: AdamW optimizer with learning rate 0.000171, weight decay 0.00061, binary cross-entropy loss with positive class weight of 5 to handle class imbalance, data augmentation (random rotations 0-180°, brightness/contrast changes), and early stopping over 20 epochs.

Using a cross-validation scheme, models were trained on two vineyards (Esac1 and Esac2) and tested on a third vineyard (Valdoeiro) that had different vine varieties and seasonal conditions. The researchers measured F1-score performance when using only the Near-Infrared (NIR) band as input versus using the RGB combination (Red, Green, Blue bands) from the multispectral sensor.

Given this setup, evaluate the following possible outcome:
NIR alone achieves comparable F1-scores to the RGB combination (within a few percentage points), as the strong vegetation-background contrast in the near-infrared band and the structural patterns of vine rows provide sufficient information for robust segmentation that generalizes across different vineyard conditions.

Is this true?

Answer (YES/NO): NO